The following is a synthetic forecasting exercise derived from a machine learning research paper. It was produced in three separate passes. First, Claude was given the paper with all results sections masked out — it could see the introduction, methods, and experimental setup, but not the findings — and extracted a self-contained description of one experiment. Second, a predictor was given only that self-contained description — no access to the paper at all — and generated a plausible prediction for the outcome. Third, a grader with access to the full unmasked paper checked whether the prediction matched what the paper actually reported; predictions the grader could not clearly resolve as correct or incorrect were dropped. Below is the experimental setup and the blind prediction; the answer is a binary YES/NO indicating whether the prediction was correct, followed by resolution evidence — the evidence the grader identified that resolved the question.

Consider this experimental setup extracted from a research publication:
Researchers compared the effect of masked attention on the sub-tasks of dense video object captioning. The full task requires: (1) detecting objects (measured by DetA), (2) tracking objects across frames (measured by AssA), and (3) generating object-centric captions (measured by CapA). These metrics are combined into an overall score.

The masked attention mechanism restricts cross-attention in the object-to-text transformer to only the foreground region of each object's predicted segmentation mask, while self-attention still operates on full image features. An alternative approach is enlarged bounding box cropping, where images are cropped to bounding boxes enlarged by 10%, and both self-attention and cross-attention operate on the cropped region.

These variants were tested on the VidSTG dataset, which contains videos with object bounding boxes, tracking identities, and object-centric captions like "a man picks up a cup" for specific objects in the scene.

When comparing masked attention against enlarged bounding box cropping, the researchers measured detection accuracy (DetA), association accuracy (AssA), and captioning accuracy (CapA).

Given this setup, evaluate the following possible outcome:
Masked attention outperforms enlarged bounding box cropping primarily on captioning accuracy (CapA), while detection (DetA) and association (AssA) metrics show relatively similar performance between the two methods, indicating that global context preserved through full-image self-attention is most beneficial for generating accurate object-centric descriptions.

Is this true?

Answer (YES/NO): YES